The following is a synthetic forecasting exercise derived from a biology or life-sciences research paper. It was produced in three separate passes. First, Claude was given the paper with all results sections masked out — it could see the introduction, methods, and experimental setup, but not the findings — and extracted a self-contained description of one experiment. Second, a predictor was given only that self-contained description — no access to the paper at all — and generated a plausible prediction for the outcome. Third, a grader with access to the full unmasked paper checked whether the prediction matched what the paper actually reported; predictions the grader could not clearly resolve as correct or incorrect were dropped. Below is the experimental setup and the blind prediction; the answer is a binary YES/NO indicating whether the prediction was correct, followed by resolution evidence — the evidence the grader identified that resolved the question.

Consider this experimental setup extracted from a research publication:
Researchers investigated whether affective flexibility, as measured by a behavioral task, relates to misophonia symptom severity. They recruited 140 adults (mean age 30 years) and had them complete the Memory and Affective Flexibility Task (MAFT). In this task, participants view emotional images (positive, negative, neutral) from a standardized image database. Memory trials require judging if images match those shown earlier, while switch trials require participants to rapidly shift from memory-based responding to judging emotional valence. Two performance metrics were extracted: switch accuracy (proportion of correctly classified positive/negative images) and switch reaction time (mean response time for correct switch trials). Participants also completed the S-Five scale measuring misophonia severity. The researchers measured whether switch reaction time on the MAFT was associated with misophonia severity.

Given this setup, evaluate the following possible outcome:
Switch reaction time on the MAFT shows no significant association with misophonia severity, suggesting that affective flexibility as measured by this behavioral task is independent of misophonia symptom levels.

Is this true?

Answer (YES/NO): NO